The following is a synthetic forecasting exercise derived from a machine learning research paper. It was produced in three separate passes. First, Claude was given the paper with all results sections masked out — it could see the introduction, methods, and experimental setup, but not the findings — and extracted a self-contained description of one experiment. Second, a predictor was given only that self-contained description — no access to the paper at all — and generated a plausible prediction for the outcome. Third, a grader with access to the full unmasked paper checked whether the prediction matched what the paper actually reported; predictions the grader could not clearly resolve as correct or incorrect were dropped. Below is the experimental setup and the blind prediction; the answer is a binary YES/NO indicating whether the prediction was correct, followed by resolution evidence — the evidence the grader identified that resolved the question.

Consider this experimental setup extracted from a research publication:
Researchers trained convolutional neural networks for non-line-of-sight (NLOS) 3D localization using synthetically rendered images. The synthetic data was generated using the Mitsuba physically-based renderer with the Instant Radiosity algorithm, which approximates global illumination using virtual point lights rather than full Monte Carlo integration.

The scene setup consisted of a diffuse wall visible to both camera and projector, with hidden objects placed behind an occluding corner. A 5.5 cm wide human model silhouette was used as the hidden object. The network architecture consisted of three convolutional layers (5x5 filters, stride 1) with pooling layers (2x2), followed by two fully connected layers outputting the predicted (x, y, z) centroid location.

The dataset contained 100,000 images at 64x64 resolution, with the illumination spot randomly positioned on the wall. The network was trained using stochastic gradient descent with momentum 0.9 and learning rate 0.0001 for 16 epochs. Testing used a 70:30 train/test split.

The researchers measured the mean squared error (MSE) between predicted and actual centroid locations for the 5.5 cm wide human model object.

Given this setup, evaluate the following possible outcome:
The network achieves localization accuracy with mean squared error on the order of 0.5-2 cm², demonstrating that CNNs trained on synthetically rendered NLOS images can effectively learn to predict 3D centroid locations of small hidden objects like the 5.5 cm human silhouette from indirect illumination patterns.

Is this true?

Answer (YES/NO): NO